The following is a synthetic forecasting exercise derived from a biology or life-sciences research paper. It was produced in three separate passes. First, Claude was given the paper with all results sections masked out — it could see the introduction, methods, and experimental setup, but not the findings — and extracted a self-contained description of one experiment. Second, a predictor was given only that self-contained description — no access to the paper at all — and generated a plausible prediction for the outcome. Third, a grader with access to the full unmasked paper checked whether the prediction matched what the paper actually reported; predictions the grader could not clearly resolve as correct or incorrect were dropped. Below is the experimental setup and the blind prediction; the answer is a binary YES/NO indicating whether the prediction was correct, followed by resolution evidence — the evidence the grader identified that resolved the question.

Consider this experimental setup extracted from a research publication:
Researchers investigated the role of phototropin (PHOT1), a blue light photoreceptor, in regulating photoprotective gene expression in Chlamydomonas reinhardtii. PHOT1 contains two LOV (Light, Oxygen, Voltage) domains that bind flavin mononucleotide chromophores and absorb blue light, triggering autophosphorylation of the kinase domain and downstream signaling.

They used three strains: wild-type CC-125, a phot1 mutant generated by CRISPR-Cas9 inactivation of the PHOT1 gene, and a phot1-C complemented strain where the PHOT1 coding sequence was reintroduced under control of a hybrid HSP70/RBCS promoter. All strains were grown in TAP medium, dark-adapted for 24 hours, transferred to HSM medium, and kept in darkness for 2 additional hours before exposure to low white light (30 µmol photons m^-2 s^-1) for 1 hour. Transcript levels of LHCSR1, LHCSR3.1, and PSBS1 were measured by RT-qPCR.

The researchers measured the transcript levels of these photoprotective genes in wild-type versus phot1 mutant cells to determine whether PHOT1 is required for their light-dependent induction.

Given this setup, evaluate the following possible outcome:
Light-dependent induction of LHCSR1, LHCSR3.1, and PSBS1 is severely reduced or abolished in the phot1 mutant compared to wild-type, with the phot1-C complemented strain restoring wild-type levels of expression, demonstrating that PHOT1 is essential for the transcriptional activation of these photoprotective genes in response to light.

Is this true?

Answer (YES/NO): YES